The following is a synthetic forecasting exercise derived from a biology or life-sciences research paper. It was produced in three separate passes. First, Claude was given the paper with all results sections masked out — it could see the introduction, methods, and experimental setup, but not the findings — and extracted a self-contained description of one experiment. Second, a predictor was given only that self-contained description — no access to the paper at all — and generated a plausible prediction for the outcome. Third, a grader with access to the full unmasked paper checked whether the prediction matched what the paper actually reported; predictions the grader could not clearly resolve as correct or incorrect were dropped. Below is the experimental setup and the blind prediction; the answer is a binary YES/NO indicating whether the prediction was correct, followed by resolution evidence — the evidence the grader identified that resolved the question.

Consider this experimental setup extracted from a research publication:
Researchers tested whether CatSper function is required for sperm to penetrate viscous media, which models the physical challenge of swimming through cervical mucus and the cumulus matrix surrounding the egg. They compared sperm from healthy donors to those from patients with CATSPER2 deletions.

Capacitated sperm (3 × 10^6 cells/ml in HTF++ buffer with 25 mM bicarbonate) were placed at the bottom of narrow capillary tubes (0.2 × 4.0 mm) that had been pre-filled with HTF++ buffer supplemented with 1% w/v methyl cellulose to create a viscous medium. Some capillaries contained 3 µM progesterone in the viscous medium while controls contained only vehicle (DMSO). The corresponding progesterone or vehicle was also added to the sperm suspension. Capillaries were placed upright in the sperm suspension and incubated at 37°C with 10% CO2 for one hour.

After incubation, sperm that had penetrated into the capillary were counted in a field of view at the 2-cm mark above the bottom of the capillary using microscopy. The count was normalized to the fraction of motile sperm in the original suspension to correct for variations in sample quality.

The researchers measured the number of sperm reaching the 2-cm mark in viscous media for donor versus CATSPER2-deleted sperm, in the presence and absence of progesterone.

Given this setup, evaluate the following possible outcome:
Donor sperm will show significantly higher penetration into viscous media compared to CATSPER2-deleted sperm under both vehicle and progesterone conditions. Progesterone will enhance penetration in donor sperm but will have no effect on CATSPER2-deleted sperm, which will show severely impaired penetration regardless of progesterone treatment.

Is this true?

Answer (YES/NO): NO